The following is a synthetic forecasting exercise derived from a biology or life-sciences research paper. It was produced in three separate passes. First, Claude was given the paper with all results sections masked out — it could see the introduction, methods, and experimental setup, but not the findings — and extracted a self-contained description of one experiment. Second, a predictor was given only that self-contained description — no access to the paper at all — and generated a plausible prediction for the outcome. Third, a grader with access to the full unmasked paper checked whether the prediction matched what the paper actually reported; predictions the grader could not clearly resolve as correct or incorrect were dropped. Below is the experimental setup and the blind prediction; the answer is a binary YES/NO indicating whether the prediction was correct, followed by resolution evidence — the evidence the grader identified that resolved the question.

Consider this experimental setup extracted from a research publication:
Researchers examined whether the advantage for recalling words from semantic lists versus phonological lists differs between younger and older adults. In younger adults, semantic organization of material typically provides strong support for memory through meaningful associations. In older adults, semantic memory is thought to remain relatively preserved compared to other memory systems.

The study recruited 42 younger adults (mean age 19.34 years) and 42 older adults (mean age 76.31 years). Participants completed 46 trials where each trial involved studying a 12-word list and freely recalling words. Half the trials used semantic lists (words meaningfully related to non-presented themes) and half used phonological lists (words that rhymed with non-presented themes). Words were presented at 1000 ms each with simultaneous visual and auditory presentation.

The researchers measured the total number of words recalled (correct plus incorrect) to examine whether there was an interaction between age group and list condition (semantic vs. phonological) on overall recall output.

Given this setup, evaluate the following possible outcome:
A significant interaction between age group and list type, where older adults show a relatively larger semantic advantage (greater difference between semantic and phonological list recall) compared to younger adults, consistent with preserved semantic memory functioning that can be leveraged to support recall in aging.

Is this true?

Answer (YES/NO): NO